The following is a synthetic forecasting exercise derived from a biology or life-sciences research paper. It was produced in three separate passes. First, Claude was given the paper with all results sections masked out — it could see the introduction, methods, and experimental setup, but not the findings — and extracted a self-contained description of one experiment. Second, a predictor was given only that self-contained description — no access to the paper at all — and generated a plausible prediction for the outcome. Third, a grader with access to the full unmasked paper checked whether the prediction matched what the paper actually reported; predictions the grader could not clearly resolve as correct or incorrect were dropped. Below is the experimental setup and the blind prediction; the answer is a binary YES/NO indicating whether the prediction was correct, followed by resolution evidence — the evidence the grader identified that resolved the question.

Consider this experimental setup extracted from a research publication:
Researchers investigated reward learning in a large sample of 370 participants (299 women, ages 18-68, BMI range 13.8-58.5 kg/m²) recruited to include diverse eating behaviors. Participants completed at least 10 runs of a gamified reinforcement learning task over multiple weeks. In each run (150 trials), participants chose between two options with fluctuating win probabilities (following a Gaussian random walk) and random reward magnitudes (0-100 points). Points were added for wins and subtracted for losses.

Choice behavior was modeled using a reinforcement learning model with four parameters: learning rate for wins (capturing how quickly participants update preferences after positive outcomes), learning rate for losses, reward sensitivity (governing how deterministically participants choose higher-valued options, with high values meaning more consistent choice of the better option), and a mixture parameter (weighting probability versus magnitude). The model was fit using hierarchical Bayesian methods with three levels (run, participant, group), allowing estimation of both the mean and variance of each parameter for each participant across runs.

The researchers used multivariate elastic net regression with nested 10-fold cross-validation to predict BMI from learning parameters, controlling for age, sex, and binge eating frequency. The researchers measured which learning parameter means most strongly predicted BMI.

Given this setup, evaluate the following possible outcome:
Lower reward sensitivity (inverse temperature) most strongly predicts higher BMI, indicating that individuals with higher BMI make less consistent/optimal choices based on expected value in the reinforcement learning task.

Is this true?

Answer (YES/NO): NO